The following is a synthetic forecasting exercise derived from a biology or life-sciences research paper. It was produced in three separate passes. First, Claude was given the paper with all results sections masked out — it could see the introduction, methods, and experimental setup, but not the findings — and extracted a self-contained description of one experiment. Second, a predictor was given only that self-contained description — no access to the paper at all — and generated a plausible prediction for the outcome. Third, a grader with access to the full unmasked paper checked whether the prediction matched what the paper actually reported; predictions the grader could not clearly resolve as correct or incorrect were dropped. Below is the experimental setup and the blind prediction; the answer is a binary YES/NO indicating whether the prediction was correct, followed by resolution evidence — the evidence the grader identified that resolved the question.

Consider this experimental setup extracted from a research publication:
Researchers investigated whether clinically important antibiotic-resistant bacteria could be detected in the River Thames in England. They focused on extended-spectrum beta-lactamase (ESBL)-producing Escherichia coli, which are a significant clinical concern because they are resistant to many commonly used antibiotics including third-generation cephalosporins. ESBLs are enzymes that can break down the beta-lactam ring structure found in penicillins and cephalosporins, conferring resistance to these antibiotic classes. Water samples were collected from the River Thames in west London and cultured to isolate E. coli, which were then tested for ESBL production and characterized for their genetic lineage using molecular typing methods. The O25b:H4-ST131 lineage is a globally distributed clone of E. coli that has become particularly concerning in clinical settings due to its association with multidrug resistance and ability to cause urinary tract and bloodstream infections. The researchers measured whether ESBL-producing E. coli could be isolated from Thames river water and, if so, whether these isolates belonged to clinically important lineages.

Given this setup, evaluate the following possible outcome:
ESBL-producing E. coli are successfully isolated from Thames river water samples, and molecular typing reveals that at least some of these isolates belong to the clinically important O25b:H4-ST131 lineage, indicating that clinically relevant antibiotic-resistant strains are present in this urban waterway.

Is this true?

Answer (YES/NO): YES